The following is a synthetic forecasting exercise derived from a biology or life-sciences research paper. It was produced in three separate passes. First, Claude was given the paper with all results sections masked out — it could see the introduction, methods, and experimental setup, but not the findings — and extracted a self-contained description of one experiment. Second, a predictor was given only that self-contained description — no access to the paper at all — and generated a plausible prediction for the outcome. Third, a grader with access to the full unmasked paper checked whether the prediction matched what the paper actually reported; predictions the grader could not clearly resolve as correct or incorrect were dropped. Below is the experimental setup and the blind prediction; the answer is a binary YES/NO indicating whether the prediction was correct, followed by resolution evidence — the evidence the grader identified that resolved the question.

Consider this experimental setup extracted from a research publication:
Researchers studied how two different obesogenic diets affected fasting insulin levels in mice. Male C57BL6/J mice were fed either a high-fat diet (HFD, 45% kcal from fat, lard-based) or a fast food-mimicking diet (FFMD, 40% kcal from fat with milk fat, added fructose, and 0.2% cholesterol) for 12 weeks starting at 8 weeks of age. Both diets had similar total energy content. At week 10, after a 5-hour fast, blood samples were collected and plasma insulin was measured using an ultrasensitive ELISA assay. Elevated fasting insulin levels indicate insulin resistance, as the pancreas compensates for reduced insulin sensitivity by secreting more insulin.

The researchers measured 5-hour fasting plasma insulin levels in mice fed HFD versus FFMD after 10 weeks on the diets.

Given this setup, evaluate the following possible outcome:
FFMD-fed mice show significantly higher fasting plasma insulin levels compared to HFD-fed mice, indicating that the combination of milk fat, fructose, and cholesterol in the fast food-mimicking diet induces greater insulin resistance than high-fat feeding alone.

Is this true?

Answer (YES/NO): YES